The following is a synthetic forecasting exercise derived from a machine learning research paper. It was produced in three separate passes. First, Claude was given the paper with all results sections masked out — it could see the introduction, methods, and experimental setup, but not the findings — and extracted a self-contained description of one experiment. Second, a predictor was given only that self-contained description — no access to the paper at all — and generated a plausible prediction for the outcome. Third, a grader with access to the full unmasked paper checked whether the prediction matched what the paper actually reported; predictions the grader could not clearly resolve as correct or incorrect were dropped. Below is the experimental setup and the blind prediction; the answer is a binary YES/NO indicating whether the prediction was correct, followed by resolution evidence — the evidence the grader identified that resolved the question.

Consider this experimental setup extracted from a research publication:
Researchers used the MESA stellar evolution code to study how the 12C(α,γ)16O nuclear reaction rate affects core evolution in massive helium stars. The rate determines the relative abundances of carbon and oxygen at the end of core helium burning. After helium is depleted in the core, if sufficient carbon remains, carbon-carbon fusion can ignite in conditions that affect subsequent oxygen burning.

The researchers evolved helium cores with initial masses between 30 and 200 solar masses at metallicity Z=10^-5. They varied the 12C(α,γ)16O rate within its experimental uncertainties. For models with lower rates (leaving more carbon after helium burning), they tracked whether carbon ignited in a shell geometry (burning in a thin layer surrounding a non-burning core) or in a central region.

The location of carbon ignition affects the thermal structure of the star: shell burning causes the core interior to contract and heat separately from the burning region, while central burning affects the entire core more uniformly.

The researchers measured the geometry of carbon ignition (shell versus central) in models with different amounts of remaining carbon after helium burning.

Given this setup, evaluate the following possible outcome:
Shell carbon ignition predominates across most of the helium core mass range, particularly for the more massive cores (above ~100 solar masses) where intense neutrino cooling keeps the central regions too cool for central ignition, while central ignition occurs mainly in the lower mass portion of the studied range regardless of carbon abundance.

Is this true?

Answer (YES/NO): NO